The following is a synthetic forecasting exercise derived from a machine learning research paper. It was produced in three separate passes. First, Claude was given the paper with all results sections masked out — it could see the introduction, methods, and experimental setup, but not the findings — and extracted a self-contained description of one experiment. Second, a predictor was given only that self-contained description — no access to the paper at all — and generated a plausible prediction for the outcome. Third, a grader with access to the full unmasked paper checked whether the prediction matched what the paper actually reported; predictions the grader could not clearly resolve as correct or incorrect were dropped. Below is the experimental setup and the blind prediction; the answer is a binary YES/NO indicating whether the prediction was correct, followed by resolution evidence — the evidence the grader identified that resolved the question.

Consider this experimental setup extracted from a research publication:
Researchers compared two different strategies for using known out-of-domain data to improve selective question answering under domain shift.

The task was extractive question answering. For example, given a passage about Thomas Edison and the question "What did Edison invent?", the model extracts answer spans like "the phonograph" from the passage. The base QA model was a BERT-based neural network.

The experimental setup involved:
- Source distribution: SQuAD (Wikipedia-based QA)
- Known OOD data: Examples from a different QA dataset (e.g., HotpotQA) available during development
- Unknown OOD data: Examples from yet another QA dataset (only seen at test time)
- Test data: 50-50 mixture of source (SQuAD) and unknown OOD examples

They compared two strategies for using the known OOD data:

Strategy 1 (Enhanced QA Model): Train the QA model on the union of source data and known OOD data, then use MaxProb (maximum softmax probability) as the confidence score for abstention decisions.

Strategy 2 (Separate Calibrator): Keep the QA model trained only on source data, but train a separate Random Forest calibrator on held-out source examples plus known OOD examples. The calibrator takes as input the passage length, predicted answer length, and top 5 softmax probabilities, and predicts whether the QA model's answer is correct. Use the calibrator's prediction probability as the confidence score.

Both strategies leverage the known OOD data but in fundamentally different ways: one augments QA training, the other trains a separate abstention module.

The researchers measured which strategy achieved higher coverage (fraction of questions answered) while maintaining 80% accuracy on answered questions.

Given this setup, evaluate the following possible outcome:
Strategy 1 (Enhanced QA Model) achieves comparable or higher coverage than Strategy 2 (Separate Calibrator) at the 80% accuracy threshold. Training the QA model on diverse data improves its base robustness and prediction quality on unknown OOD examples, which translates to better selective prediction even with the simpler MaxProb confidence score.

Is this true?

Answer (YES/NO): NO